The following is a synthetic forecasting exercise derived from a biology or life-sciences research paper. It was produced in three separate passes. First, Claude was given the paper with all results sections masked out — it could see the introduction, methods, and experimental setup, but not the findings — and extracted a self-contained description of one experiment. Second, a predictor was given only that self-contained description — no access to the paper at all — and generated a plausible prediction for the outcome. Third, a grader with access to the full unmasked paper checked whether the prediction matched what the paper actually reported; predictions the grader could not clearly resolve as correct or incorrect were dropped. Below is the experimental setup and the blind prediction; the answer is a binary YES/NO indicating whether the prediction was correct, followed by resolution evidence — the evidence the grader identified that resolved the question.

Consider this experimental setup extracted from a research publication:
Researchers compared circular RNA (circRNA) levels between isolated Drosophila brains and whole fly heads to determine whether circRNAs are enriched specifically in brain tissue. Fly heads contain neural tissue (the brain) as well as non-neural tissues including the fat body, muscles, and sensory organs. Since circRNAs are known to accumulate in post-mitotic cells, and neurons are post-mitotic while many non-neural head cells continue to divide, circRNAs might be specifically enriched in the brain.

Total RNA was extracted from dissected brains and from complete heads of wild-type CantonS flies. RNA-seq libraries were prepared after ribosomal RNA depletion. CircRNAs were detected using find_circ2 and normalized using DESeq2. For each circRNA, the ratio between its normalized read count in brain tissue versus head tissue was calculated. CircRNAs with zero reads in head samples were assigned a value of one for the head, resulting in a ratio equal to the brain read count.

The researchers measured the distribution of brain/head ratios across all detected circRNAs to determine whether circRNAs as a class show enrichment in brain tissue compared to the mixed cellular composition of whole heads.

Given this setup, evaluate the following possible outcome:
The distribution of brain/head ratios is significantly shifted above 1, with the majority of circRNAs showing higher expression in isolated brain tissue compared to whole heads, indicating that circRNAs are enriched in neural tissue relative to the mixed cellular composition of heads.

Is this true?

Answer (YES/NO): YES